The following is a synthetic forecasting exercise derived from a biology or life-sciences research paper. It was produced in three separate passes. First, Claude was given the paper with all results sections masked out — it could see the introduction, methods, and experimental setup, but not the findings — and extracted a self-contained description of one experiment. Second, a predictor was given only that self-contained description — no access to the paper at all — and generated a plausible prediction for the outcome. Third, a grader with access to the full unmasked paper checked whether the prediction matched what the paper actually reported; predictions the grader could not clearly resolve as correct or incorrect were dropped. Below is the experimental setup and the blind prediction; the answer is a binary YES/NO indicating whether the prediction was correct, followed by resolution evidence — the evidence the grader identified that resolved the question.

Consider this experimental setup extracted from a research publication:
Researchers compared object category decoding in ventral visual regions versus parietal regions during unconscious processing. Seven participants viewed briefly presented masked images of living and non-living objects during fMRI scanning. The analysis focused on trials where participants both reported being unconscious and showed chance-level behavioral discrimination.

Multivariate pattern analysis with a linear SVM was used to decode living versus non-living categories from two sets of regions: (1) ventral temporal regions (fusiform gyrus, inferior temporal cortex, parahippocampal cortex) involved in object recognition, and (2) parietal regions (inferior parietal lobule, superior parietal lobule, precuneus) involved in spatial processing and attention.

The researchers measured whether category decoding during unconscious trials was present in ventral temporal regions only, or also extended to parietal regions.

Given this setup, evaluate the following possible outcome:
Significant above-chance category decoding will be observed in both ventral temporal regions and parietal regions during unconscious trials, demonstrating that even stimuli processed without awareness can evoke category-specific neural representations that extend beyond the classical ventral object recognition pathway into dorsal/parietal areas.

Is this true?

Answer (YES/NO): NO